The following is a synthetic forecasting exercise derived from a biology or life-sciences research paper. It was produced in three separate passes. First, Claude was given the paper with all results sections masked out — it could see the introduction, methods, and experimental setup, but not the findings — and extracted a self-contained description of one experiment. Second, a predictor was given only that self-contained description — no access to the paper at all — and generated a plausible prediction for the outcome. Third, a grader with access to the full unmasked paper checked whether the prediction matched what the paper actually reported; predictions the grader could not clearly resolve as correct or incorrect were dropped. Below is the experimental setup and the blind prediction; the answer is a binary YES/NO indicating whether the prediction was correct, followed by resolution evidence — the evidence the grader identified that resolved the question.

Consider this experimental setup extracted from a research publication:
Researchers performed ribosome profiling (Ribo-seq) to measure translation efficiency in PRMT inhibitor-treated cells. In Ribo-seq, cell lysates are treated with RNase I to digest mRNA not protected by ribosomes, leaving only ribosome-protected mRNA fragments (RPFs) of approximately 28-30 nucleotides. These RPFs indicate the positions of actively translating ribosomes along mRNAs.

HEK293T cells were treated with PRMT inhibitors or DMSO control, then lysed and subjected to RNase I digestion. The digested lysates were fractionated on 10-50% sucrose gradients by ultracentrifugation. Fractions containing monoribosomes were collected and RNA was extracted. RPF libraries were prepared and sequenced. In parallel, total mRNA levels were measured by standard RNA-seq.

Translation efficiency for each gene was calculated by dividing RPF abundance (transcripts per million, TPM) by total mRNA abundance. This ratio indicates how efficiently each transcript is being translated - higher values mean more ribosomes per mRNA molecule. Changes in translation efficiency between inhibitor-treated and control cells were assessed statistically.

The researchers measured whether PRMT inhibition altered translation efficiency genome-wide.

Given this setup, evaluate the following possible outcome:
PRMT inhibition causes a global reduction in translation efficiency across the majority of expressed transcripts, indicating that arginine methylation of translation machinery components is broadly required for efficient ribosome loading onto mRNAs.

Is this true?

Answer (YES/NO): NO